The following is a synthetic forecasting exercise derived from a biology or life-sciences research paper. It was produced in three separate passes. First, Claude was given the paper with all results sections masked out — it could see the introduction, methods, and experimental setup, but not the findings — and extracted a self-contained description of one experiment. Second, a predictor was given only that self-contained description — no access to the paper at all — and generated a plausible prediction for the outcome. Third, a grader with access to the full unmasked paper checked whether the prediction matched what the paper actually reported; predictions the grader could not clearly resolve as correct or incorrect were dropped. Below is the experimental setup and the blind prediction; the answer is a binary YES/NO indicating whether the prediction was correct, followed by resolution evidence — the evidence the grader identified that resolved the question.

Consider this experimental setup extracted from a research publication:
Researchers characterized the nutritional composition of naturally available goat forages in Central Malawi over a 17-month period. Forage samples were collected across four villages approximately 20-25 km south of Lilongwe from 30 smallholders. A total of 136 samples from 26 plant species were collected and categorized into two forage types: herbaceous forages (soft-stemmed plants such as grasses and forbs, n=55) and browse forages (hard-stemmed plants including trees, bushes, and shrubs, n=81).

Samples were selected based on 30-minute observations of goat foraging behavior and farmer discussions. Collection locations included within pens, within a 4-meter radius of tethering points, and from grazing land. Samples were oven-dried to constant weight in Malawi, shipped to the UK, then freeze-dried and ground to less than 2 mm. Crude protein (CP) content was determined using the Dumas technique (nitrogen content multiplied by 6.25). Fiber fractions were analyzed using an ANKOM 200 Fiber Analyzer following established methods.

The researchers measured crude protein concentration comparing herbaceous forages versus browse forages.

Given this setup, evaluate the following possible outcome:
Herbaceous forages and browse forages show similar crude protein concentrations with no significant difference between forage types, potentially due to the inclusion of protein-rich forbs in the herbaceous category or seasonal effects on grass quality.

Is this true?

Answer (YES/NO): YES